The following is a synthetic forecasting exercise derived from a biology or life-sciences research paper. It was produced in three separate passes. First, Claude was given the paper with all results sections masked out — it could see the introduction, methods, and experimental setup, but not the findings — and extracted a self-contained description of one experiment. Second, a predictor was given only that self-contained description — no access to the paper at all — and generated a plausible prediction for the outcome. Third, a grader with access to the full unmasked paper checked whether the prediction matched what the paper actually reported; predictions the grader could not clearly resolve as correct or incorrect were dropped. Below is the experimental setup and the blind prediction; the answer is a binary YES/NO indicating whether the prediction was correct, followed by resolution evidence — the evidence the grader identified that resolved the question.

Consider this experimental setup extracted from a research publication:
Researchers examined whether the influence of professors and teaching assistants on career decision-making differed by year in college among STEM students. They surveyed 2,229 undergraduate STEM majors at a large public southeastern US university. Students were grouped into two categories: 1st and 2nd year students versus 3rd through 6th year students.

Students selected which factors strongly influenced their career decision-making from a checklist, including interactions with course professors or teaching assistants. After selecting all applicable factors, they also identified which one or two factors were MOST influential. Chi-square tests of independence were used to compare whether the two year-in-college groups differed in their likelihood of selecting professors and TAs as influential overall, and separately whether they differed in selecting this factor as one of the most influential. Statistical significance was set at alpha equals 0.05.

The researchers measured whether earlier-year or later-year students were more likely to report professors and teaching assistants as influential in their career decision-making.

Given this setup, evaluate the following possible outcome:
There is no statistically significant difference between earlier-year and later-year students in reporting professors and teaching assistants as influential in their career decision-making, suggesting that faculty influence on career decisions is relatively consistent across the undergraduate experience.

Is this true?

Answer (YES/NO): NO